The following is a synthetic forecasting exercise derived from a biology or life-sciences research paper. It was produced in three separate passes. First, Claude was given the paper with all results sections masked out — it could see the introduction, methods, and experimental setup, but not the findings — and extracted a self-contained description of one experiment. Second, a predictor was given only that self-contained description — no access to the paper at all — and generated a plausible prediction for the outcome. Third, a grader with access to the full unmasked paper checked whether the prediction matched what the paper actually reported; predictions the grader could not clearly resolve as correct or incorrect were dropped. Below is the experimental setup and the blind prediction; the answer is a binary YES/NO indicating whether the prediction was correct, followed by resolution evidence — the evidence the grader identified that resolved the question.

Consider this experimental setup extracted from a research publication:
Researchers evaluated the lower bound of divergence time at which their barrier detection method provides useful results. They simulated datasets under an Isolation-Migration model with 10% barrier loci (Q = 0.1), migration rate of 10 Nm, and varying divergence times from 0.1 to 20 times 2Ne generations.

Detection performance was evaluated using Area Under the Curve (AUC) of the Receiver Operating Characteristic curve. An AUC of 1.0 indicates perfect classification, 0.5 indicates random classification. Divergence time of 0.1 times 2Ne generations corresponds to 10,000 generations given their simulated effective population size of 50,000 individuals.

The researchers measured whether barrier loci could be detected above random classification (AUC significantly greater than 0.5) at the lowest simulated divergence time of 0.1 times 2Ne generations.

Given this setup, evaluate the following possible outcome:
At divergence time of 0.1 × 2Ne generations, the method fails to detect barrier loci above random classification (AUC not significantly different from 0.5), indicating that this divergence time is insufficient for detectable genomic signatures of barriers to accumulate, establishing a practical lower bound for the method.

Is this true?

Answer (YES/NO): NO